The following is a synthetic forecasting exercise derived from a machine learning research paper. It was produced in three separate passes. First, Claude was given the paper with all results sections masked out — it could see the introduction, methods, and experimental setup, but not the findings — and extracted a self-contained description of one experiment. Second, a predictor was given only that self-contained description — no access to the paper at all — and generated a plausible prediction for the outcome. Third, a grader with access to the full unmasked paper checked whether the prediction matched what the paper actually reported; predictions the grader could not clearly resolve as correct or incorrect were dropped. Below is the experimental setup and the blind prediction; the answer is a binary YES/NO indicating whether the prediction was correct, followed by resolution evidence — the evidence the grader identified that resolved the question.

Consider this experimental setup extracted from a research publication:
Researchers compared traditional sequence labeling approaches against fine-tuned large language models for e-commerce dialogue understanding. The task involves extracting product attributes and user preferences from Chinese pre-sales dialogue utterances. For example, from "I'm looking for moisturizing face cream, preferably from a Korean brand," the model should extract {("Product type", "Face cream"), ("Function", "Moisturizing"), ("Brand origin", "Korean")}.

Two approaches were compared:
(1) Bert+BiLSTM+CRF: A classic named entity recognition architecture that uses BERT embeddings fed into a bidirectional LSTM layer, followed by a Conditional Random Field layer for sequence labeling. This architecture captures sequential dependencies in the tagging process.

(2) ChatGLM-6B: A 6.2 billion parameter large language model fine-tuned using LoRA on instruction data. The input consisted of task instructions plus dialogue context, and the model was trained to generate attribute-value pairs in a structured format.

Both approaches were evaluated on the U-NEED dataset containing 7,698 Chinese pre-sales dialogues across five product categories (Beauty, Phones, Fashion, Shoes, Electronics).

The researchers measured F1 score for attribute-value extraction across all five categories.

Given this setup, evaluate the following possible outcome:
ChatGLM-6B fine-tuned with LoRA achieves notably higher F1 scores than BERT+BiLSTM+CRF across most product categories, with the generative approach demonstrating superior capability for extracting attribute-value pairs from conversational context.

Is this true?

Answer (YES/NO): YES